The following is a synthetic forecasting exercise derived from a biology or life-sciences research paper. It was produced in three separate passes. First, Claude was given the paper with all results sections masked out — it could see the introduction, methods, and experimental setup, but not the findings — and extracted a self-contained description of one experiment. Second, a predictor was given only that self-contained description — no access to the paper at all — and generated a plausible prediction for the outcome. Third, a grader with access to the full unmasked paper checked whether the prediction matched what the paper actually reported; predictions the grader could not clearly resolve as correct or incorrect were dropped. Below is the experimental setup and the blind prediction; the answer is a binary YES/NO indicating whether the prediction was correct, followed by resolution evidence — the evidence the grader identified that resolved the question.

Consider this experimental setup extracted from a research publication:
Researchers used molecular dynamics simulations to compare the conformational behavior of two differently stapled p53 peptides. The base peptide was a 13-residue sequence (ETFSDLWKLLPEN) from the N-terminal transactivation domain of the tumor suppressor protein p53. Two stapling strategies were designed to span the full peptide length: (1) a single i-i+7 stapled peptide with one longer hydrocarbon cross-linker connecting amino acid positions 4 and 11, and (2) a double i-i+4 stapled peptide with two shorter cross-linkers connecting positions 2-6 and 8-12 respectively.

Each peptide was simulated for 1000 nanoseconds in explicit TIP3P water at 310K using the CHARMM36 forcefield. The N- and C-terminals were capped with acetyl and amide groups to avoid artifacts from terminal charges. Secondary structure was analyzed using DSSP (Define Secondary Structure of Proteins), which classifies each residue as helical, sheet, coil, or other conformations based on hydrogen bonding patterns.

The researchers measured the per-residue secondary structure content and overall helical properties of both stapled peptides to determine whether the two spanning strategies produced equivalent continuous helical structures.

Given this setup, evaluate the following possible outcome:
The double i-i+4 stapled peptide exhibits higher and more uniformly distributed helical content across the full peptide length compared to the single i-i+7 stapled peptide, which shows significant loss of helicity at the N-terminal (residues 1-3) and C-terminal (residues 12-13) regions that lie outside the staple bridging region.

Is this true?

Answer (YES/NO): NO